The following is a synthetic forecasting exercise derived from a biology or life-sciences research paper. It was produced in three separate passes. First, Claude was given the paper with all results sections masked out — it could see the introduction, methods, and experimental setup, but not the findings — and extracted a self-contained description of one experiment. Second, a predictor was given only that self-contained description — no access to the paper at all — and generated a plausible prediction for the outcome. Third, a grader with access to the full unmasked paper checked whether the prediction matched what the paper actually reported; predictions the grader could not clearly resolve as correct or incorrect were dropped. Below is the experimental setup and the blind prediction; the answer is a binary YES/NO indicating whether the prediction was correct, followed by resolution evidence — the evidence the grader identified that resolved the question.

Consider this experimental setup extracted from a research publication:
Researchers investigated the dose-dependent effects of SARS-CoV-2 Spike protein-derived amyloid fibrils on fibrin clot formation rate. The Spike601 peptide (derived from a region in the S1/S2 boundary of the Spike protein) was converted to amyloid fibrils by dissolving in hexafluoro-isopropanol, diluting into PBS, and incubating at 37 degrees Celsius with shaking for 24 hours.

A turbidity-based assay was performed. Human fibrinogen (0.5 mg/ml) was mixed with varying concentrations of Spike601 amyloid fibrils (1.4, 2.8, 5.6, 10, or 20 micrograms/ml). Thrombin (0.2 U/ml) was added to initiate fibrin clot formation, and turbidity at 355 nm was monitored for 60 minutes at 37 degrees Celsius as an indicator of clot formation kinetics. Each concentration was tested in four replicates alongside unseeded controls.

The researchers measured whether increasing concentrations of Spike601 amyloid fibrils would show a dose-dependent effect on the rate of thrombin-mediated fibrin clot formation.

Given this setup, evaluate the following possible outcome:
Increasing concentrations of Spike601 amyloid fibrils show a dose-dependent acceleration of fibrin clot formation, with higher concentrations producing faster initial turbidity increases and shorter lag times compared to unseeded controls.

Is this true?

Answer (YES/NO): NO